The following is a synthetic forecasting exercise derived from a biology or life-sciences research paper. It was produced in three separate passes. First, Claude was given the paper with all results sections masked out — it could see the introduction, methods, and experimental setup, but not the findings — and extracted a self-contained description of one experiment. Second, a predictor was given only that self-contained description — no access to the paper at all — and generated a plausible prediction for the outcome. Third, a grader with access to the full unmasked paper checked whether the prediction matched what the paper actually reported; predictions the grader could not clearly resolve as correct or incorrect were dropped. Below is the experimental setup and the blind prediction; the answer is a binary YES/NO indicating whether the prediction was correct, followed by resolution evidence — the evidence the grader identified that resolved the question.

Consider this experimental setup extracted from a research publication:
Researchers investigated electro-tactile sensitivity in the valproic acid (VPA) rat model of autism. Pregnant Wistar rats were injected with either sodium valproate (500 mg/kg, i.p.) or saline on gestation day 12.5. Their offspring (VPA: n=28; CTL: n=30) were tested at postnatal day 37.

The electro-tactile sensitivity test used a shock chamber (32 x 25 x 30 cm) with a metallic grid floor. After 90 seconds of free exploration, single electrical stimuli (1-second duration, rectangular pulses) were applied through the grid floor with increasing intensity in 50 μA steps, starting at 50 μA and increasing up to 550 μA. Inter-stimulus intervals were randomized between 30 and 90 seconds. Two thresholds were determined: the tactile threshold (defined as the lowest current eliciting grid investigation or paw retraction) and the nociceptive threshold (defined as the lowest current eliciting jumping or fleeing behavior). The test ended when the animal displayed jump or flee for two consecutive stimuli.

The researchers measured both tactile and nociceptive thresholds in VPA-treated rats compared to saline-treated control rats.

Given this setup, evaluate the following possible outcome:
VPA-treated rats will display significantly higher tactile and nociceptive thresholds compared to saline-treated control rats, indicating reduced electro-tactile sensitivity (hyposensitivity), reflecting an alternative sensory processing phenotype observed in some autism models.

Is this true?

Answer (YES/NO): NO